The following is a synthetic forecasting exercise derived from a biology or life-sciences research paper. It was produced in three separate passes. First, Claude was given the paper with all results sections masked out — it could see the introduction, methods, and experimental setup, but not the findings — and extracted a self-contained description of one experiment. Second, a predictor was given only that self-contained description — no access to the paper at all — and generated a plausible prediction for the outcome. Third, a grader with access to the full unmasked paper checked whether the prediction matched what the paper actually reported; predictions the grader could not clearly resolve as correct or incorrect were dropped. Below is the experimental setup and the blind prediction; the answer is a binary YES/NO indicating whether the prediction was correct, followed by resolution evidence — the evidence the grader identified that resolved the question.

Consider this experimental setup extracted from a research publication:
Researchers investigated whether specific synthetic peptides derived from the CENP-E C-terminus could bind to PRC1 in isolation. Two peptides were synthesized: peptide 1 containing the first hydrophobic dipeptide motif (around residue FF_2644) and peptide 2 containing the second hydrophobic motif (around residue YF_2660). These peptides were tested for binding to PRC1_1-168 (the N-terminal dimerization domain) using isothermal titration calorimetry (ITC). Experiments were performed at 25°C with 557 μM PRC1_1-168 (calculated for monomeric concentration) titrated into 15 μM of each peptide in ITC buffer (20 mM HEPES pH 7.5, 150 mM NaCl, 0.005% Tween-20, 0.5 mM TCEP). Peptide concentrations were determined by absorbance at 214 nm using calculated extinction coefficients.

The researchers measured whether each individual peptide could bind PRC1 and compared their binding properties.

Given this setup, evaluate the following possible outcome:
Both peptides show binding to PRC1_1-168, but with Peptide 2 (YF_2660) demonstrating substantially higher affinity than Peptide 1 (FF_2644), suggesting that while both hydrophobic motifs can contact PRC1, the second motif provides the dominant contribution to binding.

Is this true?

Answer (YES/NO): NO